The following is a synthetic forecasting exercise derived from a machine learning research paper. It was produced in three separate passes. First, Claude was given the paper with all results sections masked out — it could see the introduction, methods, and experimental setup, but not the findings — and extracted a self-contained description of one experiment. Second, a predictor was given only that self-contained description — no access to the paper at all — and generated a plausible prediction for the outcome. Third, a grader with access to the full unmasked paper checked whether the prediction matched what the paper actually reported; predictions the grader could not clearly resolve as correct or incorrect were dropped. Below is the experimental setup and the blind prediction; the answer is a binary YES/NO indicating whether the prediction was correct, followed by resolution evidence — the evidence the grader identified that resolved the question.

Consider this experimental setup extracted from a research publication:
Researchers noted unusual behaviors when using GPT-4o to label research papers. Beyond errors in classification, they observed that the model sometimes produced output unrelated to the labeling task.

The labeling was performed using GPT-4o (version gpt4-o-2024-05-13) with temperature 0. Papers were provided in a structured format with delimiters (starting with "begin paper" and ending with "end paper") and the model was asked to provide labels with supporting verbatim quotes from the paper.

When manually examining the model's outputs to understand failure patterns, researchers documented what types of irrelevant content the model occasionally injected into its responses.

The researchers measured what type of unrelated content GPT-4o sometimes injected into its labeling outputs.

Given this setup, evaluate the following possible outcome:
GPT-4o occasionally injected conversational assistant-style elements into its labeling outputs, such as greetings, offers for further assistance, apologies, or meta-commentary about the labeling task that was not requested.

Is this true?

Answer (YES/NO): NO